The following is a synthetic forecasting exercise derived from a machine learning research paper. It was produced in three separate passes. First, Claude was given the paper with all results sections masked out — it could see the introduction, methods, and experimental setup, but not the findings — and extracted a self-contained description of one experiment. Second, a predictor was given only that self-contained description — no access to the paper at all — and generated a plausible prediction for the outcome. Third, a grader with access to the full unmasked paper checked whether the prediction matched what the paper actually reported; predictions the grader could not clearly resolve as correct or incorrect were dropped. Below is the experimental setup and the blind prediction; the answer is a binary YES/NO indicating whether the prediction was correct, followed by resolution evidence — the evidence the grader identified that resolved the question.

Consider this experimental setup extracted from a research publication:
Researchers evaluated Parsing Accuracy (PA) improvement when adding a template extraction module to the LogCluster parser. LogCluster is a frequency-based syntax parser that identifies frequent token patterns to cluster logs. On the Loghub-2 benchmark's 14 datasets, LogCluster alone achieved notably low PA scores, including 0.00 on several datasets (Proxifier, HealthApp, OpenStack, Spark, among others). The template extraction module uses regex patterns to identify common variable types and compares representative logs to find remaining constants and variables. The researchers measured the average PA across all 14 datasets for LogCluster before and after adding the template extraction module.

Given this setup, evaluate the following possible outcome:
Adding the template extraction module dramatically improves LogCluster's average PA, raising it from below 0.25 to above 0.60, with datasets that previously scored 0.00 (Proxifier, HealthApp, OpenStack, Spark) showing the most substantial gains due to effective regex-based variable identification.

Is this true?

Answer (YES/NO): YES